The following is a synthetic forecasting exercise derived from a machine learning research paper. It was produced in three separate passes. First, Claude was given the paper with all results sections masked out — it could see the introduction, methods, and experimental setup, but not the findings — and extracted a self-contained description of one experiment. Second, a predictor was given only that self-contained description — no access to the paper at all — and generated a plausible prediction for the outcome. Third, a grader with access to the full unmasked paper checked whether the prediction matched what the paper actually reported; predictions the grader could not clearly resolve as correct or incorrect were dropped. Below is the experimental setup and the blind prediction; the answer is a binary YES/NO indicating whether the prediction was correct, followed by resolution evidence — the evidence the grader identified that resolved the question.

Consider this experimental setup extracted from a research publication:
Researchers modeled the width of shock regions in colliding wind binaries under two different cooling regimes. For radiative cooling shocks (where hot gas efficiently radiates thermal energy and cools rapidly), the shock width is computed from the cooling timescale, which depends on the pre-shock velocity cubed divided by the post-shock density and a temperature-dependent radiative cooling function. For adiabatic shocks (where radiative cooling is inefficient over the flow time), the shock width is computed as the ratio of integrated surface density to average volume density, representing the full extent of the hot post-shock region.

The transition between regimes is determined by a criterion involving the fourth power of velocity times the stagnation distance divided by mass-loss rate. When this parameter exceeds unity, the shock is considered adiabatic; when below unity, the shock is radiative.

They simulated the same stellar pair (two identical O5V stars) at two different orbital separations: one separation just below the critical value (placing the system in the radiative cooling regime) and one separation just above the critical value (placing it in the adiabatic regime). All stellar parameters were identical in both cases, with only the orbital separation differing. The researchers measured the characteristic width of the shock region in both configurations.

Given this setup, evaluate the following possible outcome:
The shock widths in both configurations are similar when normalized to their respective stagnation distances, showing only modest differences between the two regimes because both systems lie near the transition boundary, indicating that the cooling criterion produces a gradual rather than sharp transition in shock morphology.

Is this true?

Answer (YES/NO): NO